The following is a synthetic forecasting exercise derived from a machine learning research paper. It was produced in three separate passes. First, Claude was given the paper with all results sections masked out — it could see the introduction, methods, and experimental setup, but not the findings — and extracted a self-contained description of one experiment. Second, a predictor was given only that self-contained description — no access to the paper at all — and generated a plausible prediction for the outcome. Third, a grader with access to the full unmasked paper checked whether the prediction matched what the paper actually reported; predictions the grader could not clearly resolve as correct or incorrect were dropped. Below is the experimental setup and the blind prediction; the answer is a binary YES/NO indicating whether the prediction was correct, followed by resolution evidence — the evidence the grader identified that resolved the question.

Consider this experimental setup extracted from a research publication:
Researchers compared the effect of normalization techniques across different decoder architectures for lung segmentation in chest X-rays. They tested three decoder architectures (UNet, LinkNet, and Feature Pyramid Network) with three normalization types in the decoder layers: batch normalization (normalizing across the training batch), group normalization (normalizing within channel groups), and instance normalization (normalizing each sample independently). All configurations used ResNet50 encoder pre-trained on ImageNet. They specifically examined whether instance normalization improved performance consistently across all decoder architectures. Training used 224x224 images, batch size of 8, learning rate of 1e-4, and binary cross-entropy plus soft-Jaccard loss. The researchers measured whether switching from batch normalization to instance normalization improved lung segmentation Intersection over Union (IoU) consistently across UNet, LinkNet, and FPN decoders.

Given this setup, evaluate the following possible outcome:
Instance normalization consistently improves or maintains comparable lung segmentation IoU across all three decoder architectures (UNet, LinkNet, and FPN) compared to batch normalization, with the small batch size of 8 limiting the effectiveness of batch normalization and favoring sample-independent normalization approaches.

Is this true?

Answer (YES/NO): YES